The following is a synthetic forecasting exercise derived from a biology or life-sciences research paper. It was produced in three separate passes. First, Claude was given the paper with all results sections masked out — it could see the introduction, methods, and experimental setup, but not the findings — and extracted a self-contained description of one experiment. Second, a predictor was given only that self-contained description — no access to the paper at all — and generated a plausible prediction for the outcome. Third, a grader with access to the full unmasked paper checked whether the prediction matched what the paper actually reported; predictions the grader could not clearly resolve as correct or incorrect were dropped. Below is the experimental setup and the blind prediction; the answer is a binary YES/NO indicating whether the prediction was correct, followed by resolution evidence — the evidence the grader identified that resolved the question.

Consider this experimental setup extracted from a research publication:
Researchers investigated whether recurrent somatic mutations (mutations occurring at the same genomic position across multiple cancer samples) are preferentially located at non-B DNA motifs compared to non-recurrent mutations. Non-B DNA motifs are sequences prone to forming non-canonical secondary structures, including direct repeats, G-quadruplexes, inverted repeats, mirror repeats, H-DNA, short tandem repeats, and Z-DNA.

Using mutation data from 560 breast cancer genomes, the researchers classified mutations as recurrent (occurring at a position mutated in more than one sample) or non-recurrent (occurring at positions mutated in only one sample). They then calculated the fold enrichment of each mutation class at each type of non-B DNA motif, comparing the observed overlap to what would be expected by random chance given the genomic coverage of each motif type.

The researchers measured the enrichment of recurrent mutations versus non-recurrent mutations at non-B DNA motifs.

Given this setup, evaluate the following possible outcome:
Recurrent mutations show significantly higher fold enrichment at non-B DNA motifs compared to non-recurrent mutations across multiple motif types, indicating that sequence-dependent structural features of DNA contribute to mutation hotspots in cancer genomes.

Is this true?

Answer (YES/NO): YES